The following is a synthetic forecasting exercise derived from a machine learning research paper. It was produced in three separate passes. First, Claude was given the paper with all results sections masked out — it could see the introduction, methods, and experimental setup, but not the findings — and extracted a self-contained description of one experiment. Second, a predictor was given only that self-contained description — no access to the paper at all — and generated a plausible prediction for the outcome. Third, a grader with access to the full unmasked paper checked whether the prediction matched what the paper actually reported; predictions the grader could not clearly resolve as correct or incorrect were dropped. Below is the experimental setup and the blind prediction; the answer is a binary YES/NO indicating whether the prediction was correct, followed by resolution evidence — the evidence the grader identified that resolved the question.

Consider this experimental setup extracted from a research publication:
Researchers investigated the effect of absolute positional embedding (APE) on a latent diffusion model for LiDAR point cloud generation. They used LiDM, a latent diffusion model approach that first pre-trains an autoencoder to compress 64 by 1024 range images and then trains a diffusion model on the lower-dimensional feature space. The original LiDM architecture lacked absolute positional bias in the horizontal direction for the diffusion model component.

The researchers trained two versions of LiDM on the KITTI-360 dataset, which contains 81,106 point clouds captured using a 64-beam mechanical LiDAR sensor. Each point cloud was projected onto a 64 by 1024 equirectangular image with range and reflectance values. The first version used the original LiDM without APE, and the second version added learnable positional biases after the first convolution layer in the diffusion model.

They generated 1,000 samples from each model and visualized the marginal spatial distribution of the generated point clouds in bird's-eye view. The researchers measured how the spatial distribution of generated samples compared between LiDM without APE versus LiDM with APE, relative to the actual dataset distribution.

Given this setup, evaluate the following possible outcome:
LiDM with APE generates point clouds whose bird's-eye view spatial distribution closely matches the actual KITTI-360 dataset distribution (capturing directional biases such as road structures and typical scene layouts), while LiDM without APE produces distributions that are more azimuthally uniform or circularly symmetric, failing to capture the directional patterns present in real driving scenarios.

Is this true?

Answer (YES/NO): YES